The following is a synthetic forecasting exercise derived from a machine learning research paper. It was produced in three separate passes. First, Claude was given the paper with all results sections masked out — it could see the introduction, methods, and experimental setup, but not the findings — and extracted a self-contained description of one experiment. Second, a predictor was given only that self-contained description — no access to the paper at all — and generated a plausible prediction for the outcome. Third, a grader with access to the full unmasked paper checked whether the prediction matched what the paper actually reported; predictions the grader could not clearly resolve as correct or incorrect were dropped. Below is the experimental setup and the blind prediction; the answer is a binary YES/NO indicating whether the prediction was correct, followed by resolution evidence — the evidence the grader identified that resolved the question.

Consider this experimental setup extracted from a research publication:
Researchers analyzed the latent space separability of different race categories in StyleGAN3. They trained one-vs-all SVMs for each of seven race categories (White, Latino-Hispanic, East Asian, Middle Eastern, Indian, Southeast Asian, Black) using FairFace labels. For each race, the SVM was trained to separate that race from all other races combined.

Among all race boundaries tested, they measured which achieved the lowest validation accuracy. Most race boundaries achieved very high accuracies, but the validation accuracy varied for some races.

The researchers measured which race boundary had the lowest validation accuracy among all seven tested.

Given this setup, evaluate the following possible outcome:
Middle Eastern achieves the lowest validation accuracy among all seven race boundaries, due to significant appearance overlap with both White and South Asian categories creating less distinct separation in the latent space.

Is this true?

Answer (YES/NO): YES